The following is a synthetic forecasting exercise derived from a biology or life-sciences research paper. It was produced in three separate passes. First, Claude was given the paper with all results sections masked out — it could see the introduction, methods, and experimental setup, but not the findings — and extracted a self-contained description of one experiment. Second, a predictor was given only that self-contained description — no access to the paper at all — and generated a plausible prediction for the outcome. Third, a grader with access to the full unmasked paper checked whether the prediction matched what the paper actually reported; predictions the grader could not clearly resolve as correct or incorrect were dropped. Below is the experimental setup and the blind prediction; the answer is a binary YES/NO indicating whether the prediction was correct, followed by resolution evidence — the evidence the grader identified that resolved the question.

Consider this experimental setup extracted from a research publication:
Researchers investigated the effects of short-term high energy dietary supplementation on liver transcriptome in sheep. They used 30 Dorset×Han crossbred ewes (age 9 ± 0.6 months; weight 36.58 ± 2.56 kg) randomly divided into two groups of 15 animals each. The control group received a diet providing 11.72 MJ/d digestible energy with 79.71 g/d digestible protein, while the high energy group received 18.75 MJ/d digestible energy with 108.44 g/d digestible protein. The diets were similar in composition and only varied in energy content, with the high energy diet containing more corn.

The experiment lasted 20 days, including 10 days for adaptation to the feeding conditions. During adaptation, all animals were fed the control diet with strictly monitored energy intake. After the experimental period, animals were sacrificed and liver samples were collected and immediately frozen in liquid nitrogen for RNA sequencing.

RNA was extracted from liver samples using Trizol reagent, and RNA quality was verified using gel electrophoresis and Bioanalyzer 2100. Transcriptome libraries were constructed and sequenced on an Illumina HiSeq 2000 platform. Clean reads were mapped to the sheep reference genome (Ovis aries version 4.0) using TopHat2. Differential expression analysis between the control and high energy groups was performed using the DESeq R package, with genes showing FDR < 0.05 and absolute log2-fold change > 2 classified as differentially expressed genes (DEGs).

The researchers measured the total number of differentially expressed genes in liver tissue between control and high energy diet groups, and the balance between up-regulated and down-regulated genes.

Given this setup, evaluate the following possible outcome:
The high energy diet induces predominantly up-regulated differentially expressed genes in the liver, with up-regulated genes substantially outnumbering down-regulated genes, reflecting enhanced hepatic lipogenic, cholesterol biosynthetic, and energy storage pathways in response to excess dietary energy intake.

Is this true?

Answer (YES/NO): NO